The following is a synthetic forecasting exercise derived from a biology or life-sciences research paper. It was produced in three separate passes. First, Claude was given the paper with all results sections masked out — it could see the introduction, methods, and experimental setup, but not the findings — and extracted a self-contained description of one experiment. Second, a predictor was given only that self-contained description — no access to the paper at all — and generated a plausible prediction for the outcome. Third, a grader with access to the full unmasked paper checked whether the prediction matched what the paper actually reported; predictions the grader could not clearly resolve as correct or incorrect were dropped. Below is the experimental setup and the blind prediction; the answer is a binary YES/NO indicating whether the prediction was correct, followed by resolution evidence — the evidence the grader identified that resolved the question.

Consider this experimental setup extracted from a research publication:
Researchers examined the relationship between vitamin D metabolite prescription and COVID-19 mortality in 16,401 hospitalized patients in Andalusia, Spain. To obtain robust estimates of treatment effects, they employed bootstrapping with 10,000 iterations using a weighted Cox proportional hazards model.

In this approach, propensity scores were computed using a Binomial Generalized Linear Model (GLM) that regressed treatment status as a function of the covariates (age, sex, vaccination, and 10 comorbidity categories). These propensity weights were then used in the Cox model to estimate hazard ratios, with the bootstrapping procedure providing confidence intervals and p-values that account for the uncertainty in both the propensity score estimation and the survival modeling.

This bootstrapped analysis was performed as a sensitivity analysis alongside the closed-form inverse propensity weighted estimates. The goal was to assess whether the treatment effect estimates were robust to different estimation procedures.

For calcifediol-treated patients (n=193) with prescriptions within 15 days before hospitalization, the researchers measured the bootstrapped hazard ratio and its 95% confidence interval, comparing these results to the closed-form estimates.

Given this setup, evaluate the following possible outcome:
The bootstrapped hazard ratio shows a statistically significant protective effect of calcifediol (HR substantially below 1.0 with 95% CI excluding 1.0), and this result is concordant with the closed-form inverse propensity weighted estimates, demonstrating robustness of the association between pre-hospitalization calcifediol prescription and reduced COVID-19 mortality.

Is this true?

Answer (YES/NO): YES